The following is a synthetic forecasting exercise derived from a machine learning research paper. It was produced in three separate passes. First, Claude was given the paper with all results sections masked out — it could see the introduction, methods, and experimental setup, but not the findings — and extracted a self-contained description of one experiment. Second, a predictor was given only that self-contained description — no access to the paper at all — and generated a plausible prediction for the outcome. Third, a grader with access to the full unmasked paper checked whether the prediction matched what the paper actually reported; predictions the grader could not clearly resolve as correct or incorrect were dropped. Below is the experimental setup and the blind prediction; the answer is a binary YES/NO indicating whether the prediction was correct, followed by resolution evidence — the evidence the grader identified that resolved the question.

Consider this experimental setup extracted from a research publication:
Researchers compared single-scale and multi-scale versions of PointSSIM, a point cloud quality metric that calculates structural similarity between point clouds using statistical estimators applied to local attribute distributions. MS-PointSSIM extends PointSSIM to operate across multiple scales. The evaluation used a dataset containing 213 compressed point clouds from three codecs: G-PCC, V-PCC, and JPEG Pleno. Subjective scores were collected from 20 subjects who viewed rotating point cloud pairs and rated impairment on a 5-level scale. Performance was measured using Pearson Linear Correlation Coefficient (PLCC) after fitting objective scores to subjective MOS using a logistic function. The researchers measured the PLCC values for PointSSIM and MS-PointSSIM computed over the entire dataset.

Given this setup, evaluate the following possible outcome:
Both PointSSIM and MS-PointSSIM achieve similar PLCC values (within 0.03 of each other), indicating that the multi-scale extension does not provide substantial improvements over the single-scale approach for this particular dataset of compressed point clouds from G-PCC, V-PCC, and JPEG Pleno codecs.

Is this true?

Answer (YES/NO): NO